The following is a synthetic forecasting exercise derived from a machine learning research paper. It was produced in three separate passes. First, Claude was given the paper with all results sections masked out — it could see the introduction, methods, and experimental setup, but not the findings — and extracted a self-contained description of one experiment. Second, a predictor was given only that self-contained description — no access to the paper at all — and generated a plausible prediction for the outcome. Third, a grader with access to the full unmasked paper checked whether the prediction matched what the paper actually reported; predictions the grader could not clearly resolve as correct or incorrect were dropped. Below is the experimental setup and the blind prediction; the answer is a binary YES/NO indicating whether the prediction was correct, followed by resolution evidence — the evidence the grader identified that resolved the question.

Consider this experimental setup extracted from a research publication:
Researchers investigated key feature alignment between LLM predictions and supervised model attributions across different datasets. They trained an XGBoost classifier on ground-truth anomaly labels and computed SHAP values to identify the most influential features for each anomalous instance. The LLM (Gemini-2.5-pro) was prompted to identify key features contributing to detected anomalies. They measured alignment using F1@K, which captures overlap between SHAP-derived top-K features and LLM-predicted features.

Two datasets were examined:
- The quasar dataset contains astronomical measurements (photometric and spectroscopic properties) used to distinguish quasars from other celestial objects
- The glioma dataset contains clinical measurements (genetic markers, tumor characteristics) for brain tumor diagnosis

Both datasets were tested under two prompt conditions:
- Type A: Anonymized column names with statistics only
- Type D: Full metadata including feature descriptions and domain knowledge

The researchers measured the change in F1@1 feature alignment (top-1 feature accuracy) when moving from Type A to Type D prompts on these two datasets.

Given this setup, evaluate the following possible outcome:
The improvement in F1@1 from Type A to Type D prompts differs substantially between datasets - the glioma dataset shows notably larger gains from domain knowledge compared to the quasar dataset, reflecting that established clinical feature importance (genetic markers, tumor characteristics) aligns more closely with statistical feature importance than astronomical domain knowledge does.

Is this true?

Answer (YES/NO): YES